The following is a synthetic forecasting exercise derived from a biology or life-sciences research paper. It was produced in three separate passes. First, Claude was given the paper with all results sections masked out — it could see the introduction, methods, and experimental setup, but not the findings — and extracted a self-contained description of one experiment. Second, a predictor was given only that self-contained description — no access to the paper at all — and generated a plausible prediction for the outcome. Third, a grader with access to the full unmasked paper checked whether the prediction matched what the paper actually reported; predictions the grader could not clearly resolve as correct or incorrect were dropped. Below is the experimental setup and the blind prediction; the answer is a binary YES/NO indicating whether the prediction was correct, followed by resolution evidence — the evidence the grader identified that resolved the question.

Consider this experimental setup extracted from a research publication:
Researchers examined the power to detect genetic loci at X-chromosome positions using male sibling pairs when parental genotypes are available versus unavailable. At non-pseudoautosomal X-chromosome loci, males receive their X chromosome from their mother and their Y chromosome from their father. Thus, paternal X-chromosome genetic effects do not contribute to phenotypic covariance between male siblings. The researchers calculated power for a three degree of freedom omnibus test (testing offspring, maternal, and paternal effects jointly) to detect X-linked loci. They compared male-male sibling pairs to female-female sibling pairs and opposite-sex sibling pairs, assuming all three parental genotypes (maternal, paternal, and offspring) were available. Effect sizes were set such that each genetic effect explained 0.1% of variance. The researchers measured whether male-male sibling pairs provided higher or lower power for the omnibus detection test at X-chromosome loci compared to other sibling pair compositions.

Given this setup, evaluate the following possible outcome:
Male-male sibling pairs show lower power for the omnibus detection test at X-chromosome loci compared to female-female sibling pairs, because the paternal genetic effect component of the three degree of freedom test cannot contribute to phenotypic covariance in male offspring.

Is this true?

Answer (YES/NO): YES